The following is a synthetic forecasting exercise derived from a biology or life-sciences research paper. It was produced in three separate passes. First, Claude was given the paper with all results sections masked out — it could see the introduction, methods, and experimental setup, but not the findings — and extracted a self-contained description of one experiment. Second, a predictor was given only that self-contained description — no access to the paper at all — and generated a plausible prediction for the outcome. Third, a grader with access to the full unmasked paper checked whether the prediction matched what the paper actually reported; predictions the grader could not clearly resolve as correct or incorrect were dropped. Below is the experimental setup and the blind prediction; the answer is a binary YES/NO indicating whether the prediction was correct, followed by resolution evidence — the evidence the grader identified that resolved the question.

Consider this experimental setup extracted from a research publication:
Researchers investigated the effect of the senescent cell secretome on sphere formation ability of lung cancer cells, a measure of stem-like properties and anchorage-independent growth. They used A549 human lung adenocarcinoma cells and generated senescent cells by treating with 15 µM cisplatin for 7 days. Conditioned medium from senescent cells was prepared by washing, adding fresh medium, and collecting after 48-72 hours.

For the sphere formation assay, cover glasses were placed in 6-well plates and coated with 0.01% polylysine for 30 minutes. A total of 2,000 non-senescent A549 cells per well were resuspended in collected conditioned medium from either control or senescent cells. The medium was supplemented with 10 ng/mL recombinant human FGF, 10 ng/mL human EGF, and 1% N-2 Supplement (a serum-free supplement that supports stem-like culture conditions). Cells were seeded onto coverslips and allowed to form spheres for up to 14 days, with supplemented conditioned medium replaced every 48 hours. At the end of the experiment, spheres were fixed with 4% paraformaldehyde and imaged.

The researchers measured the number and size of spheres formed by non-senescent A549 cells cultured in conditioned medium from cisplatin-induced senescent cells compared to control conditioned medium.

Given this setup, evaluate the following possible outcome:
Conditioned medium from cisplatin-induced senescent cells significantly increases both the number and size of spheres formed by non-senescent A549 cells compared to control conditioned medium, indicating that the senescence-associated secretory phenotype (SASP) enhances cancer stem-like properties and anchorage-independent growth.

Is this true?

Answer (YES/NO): NO